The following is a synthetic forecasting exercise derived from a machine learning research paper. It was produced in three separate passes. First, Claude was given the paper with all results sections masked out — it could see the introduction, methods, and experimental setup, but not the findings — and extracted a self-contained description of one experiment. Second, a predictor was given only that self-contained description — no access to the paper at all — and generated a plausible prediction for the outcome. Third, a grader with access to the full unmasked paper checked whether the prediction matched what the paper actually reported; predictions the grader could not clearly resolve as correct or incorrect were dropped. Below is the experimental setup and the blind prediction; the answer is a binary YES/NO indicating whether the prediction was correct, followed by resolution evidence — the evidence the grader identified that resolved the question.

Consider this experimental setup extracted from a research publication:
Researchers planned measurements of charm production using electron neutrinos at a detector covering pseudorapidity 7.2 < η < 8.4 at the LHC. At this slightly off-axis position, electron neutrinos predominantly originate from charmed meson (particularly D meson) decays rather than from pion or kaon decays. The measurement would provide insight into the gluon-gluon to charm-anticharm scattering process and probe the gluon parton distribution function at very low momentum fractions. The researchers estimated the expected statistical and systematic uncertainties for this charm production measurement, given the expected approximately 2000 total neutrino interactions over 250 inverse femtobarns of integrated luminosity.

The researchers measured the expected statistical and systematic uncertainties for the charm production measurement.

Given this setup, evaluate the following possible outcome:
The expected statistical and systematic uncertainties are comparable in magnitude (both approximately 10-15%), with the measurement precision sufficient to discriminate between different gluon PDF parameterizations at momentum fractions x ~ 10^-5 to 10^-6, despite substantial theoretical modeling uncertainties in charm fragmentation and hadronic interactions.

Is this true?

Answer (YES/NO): NO